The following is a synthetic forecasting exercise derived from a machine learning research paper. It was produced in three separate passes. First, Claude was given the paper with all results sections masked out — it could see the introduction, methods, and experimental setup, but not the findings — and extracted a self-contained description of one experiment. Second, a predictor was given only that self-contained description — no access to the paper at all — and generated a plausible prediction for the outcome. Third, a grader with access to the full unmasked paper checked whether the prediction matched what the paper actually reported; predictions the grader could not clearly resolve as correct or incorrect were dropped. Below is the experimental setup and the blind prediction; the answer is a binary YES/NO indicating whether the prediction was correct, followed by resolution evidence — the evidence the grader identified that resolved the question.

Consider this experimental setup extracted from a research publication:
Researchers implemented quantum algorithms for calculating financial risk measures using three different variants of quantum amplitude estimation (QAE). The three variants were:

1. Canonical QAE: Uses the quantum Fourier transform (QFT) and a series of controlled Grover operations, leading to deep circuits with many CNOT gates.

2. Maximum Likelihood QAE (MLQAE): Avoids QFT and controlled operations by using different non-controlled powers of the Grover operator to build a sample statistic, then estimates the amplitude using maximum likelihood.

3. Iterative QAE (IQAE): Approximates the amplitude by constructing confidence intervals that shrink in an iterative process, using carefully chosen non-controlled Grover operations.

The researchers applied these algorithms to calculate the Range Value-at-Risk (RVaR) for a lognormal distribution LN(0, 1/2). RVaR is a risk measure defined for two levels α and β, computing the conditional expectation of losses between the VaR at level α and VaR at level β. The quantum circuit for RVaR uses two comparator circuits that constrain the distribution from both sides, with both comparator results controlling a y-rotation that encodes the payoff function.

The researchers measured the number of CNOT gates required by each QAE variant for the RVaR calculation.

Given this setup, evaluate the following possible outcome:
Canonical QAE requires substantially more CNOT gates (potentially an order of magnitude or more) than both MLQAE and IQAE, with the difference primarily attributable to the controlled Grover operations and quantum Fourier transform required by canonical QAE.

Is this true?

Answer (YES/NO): NO